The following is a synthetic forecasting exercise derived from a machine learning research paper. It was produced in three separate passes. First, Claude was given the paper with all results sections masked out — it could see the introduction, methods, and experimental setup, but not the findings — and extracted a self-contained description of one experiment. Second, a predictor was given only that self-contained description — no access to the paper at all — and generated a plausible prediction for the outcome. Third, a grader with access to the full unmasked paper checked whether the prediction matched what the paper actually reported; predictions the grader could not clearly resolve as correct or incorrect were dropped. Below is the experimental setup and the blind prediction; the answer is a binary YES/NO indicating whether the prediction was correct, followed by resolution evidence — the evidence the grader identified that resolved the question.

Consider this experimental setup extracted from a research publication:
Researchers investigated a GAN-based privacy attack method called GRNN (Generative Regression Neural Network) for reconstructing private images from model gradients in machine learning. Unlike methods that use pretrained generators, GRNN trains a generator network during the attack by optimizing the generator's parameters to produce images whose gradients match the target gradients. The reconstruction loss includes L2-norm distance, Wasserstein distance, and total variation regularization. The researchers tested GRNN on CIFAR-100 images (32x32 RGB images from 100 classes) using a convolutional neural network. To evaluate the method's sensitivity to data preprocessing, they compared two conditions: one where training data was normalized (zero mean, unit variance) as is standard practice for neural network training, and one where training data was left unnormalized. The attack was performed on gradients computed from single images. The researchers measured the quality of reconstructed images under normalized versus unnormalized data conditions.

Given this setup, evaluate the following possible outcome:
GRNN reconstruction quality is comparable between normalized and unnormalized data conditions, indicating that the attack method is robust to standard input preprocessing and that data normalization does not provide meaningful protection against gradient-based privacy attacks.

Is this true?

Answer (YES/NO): NO